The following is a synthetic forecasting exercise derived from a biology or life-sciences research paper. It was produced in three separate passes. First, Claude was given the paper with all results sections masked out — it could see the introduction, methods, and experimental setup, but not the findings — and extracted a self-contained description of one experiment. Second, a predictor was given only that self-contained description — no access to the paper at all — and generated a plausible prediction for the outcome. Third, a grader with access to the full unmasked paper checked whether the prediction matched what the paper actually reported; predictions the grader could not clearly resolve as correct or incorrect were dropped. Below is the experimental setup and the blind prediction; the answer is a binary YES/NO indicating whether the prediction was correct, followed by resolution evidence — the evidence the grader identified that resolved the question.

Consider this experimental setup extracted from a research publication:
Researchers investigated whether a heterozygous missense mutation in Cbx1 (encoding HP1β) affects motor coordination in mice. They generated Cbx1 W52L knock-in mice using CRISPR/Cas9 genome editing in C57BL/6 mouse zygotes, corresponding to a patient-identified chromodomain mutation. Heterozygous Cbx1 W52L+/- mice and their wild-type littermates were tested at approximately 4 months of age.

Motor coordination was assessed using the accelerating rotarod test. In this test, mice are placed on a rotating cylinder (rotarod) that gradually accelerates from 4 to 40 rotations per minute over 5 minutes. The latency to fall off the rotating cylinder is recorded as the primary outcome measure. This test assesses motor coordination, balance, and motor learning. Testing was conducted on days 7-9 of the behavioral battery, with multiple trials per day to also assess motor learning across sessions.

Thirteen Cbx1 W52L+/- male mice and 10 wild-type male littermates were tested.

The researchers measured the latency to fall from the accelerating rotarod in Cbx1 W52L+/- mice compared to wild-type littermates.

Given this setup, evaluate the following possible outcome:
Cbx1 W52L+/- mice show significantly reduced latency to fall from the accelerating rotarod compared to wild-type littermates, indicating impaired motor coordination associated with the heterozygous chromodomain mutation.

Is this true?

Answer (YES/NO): NO